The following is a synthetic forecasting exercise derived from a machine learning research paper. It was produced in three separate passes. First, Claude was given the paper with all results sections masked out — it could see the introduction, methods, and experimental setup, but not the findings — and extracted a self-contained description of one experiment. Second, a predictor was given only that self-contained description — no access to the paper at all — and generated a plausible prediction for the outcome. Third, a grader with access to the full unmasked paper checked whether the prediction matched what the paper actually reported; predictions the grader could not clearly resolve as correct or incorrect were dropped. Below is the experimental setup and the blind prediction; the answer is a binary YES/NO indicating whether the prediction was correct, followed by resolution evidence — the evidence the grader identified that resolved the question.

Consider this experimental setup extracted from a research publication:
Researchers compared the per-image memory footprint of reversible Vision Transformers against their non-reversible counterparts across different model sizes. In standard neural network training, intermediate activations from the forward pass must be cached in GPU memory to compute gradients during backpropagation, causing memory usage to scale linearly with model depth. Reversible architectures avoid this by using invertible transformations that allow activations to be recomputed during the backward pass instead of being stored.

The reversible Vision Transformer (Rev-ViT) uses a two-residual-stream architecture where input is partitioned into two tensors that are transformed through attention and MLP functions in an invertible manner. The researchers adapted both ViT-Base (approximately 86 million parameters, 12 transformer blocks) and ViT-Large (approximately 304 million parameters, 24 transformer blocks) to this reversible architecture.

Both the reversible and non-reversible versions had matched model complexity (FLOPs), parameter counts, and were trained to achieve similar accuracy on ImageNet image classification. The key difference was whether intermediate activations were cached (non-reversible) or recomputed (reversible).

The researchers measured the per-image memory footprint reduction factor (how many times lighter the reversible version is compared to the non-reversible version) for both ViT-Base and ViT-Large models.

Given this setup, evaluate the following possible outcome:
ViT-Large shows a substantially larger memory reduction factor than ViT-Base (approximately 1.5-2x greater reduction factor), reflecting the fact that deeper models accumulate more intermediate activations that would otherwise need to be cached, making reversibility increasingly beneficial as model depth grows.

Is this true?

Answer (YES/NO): YES